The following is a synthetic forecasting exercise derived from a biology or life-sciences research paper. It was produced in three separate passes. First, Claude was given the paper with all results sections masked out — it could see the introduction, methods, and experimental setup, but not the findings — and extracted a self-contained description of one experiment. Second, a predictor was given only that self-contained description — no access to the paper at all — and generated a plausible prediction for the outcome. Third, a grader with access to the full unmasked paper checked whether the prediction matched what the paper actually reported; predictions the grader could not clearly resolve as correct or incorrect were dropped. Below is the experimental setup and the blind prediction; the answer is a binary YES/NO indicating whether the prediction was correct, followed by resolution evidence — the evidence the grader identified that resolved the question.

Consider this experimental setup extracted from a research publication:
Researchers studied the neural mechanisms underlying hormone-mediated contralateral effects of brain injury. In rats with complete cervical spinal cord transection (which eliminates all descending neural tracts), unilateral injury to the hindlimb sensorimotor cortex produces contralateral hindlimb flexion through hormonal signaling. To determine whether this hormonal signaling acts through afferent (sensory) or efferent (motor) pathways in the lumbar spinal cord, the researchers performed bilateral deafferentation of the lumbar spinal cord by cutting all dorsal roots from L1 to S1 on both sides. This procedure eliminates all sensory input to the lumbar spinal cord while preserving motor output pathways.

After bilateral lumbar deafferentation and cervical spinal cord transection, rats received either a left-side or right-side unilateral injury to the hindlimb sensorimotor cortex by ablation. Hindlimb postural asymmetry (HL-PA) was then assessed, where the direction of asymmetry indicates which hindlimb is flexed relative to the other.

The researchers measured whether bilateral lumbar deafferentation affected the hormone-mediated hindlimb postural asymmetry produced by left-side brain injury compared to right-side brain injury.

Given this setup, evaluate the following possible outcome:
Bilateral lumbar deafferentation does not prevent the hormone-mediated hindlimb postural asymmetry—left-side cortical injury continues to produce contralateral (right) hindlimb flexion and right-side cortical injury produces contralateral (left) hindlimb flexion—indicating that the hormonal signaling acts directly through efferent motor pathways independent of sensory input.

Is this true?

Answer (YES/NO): NO